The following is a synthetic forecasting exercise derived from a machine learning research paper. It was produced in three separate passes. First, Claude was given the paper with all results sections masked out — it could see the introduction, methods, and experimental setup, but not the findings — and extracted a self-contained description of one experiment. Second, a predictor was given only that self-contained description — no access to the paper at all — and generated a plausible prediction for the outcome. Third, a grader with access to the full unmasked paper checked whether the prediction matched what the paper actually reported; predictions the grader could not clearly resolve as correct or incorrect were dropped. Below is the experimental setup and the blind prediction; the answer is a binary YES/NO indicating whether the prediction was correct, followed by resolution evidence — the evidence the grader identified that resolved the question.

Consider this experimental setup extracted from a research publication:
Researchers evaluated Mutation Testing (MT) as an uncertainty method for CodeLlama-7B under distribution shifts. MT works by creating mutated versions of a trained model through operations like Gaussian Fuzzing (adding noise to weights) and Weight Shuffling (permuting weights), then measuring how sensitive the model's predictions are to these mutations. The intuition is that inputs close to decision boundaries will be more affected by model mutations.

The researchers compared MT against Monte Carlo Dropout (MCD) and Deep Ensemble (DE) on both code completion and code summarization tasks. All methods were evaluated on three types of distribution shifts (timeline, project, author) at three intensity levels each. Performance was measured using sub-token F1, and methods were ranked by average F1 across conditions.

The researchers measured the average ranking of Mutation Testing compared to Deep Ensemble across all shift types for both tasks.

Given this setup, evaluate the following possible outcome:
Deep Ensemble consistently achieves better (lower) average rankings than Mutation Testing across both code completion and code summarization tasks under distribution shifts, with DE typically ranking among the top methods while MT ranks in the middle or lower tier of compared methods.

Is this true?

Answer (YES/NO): YES